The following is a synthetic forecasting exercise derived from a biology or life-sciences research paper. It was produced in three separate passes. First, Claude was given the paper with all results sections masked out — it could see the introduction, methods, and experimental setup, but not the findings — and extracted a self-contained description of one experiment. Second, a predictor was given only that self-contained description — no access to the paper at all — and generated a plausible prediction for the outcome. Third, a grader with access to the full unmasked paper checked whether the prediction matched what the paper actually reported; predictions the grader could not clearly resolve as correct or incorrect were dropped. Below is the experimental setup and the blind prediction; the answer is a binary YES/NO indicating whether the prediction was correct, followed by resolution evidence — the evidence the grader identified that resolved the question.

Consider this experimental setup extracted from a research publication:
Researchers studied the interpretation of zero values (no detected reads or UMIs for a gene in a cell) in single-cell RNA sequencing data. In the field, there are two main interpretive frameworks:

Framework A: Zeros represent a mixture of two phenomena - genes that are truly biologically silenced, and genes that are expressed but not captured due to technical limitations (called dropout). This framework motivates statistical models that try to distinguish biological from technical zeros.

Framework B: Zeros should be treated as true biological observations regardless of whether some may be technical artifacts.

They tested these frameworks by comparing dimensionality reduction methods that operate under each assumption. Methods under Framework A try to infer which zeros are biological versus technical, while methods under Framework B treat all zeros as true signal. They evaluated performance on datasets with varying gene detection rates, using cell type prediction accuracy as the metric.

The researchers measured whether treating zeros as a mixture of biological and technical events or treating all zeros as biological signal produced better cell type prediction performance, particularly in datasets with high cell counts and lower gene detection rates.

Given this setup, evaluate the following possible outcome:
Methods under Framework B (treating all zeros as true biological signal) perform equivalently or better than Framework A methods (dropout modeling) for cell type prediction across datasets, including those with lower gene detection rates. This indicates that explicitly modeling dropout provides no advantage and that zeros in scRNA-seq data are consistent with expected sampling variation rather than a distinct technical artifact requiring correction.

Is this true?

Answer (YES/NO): NO